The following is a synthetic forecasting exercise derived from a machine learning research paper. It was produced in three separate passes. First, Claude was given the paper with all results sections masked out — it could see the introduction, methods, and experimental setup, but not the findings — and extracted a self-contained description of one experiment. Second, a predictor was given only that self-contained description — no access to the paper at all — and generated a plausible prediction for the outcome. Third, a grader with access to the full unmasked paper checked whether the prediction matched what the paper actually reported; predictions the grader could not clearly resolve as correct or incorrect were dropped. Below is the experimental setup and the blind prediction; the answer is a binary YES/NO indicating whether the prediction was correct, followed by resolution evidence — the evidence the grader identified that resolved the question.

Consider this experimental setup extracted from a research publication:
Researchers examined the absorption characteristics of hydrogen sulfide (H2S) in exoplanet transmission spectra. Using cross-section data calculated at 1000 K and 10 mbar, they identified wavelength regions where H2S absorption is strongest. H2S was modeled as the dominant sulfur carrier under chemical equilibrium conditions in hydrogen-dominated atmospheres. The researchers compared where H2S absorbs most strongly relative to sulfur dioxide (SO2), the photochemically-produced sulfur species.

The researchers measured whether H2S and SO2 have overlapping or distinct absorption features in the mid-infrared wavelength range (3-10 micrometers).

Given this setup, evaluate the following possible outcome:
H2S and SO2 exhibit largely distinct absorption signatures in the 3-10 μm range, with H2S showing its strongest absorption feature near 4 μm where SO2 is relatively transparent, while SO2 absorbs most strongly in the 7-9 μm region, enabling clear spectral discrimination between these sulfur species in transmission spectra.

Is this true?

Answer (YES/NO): YES